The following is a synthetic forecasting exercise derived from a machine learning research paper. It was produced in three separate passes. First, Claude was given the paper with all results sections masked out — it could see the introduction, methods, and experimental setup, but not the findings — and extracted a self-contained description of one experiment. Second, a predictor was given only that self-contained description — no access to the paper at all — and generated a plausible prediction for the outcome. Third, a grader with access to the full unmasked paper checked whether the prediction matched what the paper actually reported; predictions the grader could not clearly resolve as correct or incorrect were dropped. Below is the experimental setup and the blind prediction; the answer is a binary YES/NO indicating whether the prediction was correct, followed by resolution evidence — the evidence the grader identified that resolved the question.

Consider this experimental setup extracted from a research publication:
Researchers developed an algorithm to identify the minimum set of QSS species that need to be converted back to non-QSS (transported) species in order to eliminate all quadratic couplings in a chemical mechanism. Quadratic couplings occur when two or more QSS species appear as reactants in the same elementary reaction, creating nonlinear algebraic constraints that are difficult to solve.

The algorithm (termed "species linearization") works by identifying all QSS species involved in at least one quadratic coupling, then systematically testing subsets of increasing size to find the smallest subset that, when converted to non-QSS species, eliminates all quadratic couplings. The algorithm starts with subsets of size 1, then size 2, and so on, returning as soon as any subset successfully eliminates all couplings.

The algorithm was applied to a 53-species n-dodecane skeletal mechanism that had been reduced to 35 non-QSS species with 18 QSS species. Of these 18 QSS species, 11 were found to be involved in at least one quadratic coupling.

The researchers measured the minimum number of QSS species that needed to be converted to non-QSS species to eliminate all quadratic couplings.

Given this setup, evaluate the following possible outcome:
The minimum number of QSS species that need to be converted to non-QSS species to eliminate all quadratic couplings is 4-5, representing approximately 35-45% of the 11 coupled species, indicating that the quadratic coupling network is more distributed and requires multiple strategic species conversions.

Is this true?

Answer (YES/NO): NO